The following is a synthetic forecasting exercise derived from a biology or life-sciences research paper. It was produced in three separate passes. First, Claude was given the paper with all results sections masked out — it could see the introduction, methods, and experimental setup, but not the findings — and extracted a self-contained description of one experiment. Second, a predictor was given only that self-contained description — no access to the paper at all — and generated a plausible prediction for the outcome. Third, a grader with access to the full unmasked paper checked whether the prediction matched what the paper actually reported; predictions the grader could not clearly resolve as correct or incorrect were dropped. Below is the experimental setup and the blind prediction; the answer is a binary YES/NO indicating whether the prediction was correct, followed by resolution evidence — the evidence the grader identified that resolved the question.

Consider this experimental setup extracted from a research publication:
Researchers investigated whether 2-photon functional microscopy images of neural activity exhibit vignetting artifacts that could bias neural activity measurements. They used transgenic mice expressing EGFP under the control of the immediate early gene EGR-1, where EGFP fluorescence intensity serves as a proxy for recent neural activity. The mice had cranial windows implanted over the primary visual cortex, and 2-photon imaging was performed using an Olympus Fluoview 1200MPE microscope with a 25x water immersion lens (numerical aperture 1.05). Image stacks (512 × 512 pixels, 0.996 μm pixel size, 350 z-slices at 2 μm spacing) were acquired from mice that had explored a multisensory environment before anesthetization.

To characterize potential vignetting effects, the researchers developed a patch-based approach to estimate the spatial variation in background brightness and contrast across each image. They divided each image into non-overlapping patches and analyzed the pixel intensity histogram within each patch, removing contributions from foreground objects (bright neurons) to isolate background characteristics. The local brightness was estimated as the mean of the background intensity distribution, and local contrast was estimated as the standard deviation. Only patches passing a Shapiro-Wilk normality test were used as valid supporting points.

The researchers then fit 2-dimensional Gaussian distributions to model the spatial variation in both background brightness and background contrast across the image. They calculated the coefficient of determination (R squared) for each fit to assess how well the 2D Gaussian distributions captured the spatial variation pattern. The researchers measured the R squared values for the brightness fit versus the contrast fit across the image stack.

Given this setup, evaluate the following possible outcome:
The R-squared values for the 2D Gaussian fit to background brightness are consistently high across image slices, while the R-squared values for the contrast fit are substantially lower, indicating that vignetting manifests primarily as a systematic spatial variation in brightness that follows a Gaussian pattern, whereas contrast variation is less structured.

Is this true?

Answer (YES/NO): NO